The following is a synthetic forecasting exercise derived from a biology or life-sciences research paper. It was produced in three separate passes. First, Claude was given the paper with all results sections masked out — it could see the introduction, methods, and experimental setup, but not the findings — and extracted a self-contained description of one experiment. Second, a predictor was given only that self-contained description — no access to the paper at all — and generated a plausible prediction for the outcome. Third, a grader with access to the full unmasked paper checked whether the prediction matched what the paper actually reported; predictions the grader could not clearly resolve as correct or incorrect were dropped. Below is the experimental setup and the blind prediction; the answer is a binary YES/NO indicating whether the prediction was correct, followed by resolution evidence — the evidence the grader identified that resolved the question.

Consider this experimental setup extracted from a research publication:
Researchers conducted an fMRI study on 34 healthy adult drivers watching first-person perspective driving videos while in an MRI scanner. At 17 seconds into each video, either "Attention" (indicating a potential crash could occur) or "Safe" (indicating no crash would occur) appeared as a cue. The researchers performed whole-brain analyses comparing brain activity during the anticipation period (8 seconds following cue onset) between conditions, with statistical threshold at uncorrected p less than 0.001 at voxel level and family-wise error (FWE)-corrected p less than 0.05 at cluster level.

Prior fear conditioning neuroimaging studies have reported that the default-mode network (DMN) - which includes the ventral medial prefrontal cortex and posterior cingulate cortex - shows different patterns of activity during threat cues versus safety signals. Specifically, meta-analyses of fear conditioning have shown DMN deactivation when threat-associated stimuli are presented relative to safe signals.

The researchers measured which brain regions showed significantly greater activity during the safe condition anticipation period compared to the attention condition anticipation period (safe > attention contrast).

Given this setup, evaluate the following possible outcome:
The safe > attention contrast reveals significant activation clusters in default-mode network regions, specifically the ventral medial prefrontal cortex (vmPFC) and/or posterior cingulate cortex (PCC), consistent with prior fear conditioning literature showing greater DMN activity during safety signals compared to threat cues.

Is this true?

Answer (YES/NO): NO